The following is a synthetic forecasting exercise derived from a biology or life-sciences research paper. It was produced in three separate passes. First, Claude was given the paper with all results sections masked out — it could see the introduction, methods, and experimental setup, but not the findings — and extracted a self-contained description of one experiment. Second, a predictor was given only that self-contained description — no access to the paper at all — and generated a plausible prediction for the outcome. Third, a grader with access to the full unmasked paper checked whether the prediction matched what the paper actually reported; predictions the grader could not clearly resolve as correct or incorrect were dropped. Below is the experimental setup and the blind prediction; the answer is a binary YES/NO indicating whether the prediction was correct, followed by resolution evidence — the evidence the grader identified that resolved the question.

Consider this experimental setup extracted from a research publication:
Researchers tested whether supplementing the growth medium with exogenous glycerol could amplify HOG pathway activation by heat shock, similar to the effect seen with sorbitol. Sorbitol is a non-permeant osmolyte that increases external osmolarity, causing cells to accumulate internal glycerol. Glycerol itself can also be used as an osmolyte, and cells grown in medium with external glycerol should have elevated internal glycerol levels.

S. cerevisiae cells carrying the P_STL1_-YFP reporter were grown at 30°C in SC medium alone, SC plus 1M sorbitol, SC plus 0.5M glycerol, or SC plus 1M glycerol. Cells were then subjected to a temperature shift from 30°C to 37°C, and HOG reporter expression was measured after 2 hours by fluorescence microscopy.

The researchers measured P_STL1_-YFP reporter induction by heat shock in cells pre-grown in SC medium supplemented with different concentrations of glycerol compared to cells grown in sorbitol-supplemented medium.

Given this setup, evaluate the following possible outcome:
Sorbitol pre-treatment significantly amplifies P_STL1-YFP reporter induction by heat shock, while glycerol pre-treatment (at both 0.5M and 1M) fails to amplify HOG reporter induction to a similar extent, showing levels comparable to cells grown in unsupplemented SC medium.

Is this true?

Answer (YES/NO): YES